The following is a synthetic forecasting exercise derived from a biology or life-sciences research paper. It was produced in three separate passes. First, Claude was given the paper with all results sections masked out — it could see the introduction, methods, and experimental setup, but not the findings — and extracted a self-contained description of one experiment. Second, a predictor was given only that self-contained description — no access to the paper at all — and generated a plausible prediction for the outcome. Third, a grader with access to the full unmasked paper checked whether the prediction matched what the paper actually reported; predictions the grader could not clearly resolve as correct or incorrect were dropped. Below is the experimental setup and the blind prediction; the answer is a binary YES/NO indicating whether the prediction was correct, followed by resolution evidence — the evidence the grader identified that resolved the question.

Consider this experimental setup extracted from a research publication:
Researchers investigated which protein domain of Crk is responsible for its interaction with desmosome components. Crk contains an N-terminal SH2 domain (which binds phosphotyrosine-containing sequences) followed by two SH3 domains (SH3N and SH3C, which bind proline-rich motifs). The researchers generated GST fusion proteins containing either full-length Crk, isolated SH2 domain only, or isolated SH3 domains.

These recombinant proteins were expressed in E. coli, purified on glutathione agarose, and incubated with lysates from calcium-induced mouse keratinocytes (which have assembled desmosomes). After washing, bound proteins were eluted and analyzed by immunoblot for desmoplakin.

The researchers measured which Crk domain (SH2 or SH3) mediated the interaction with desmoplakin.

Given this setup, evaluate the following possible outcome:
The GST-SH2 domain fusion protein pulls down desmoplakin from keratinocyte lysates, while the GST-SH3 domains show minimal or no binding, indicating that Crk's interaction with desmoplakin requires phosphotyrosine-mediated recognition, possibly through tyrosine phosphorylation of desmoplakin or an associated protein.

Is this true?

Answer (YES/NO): NO